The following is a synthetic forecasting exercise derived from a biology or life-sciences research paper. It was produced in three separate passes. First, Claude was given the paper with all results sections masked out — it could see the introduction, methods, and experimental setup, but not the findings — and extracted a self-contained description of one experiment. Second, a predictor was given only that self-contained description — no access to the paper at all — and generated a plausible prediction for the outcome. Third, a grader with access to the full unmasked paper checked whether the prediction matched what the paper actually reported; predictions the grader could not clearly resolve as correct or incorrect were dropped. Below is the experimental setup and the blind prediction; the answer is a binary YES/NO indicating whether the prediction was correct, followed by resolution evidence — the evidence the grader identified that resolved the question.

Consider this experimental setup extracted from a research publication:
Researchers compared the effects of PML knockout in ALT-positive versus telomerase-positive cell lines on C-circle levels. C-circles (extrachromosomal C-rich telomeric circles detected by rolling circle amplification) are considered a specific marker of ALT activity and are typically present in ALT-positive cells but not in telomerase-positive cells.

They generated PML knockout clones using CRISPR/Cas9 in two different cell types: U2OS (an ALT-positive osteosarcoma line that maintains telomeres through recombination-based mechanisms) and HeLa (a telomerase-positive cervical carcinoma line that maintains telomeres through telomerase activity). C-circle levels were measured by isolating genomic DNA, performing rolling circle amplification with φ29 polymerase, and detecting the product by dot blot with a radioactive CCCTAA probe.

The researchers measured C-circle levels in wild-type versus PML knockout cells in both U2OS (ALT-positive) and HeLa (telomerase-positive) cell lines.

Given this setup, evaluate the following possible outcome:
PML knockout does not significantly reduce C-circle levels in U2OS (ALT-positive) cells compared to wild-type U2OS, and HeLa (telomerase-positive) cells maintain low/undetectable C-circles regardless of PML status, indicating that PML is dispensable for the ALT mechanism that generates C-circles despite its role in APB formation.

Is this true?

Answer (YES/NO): NO